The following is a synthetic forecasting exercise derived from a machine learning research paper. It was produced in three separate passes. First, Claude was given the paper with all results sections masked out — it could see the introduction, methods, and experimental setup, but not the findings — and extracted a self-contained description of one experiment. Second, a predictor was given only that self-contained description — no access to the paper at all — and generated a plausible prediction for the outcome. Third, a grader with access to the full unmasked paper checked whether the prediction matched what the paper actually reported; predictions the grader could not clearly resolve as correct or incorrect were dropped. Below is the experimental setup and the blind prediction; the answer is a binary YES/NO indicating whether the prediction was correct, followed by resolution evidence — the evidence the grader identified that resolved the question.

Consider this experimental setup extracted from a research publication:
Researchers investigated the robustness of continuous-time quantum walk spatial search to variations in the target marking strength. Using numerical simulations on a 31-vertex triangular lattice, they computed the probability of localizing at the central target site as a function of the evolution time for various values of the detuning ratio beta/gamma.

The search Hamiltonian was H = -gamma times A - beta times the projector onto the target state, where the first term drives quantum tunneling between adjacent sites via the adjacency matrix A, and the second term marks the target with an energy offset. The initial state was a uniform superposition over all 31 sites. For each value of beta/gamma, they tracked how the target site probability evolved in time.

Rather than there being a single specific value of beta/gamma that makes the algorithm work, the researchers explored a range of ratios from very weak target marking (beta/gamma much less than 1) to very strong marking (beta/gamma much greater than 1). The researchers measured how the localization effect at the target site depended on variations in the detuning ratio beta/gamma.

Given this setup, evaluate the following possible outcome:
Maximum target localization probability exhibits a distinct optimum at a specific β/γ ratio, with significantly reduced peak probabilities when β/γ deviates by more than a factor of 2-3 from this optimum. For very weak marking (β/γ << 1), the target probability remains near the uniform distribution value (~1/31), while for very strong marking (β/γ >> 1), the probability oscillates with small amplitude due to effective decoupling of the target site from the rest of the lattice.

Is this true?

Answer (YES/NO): NO